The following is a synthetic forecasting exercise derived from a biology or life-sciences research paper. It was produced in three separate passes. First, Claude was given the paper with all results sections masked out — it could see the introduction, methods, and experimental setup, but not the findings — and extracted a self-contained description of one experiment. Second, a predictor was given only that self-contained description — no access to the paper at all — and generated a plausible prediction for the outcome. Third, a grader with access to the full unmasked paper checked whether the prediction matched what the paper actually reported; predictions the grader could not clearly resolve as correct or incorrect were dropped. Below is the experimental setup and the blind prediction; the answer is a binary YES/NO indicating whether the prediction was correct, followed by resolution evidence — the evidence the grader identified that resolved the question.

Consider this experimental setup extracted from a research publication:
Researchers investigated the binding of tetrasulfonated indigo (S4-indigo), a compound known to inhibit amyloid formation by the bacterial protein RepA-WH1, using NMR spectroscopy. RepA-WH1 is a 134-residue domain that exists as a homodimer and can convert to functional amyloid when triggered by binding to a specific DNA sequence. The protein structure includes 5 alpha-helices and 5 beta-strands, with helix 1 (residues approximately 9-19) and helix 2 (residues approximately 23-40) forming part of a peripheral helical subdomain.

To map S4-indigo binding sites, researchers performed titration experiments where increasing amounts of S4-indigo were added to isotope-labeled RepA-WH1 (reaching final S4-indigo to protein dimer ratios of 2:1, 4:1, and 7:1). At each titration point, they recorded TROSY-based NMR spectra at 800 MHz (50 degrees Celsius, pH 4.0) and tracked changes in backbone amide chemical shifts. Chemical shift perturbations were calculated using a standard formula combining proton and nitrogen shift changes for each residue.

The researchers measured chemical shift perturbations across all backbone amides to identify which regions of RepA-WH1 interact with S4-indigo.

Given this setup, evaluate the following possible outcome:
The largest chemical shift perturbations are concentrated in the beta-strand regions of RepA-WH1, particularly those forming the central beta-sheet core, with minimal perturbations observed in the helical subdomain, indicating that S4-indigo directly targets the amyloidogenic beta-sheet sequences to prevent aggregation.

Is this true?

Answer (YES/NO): NO